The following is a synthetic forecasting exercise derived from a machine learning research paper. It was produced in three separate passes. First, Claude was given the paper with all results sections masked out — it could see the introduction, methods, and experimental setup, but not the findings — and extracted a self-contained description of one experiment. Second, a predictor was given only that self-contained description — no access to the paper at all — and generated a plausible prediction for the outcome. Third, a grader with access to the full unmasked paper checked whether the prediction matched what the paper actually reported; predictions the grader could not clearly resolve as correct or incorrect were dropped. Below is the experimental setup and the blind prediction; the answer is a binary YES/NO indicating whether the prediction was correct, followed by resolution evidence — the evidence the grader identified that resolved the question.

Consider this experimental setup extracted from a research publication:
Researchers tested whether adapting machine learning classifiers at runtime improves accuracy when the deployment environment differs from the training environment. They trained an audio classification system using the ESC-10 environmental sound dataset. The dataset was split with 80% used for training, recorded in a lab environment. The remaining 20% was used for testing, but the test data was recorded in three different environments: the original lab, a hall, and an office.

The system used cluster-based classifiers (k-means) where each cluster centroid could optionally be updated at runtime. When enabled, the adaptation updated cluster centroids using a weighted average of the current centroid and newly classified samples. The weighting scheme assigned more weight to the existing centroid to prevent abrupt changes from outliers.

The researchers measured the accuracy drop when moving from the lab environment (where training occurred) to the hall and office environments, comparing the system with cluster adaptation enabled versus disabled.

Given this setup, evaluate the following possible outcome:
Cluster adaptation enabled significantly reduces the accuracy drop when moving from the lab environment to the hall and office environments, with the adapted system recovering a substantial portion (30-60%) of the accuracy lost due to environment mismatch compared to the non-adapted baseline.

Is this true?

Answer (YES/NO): YES